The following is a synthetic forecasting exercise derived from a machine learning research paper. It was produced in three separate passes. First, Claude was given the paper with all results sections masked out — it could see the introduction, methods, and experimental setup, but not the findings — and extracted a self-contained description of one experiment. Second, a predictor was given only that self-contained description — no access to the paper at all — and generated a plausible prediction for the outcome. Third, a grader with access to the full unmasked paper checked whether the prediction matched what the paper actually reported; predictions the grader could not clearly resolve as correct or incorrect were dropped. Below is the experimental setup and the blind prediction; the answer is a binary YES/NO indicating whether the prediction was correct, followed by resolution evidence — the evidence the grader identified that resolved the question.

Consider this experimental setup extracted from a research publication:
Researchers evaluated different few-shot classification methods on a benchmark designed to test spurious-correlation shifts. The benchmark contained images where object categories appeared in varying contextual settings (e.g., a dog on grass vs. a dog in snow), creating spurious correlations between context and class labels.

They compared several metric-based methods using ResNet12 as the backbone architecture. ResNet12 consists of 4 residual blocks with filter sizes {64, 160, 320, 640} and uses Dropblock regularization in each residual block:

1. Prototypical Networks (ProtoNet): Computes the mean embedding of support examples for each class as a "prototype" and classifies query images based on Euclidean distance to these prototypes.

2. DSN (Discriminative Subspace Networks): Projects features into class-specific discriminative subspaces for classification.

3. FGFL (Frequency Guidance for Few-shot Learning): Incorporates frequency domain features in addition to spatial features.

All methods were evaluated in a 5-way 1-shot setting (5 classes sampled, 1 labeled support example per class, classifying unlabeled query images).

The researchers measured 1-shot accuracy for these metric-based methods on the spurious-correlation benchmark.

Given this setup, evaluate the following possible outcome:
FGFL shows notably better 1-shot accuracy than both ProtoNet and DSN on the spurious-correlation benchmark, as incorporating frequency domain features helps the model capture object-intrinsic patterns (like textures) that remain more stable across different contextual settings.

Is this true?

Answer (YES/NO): NO